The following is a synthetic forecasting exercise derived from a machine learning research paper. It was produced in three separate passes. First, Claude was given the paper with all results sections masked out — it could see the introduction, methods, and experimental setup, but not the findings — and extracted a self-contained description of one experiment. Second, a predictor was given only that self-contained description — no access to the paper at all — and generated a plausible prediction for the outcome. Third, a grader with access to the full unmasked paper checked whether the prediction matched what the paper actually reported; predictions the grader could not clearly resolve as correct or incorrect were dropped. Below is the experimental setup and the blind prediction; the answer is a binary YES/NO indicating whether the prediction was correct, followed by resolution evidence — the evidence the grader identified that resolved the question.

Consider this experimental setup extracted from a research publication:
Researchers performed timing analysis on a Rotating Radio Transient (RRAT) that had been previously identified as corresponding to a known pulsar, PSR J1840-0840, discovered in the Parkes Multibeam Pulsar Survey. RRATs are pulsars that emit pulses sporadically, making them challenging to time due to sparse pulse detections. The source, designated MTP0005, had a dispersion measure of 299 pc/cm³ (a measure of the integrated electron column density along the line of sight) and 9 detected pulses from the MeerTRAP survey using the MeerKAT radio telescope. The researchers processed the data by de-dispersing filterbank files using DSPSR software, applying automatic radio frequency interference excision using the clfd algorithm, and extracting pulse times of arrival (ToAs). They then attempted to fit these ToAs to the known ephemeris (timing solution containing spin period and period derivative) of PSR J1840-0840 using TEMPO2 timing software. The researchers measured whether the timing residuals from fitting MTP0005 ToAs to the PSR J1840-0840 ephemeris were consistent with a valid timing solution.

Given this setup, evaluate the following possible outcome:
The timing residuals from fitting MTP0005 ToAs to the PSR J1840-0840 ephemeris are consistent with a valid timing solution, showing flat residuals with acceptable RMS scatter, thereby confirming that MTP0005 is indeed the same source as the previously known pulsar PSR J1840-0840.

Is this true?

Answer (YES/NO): NO